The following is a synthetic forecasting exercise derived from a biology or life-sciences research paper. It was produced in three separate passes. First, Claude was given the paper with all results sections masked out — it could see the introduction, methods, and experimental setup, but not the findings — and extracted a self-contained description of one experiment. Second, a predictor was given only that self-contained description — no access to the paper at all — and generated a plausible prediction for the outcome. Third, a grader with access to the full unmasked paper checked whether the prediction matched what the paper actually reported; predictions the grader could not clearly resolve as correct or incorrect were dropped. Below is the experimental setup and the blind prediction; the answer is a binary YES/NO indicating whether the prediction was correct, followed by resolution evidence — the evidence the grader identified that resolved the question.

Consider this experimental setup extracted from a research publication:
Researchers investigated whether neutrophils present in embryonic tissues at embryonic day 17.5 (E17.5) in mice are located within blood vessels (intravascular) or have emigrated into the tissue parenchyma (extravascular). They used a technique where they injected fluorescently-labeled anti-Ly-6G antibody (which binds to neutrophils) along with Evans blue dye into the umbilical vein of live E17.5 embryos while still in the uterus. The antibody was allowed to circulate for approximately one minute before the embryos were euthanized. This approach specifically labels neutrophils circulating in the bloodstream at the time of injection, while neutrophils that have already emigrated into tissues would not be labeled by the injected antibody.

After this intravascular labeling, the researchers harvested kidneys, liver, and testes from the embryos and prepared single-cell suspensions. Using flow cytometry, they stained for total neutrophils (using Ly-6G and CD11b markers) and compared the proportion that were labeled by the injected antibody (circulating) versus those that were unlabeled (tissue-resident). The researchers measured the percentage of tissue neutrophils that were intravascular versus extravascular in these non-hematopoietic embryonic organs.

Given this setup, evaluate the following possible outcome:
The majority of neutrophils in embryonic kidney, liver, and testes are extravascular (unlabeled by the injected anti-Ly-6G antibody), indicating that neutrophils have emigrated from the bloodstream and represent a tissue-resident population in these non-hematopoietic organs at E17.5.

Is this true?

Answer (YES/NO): NO